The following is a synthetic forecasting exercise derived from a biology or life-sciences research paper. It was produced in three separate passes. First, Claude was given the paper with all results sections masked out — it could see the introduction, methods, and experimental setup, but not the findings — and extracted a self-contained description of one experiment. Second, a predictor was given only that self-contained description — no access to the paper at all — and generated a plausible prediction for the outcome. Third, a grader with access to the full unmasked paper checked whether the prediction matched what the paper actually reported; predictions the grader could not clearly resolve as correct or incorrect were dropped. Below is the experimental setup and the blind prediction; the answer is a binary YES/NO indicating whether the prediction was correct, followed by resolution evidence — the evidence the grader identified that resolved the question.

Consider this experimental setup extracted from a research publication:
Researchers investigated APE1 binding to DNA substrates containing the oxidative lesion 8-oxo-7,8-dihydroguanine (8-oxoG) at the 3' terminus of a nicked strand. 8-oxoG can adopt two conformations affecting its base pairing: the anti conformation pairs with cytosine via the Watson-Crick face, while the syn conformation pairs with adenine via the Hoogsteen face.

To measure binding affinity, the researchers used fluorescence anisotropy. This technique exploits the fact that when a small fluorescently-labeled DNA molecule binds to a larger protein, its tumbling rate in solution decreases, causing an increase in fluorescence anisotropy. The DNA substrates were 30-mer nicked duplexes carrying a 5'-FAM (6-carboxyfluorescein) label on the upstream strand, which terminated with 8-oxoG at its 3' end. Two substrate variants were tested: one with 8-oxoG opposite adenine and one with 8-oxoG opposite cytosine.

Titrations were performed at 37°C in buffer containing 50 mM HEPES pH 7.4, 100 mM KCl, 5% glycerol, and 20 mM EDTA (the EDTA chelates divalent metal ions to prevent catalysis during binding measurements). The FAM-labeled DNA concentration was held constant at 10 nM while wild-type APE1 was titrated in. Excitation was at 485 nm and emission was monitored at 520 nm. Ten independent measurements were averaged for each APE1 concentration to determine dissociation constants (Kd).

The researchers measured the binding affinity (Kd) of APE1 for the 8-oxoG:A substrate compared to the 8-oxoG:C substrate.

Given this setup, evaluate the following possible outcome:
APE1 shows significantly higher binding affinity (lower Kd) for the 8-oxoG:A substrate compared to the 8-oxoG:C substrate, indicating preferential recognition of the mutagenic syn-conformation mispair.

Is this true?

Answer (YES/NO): NO